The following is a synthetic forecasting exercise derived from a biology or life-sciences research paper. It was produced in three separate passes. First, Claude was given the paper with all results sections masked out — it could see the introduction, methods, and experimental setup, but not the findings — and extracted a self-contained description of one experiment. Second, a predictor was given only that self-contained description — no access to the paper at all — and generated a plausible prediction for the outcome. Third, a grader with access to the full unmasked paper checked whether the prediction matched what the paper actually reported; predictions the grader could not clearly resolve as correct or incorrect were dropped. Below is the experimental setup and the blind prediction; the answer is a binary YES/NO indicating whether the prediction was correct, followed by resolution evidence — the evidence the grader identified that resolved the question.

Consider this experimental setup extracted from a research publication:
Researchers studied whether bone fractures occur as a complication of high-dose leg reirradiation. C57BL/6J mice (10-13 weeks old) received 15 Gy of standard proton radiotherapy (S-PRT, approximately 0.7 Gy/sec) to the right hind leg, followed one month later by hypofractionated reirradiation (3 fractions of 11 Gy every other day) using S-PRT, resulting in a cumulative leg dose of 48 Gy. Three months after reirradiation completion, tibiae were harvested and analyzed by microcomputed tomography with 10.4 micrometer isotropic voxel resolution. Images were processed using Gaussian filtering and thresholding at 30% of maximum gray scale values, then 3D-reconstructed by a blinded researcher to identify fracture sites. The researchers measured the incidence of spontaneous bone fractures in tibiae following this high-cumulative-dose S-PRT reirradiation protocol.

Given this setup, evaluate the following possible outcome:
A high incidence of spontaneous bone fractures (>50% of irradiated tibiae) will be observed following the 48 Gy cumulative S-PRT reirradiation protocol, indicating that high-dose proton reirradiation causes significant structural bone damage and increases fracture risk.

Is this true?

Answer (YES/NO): YES